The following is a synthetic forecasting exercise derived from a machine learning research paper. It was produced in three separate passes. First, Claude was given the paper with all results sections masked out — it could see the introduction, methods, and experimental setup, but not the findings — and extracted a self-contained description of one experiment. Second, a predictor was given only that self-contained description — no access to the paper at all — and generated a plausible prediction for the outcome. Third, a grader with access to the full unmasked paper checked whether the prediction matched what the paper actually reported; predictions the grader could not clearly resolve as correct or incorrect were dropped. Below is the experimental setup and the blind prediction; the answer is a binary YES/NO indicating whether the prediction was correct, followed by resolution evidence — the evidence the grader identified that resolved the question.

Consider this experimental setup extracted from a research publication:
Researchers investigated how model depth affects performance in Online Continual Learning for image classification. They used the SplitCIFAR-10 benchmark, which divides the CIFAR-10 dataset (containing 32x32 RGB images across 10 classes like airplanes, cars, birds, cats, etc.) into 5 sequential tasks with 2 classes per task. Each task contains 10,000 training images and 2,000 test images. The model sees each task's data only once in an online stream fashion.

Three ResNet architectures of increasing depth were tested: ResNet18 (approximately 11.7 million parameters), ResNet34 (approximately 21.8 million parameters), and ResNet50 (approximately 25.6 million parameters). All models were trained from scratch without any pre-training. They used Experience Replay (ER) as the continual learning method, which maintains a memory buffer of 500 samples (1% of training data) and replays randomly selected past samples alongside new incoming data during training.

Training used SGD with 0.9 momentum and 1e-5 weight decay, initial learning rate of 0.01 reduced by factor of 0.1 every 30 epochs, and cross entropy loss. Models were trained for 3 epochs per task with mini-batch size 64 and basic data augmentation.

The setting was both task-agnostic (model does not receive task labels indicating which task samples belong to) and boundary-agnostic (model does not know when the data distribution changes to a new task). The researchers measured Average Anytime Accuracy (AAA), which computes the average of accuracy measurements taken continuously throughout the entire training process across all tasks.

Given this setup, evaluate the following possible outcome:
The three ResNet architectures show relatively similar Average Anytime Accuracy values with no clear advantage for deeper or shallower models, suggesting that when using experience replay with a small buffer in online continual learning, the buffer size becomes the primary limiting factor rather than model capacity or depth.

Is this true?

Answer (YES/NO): NO